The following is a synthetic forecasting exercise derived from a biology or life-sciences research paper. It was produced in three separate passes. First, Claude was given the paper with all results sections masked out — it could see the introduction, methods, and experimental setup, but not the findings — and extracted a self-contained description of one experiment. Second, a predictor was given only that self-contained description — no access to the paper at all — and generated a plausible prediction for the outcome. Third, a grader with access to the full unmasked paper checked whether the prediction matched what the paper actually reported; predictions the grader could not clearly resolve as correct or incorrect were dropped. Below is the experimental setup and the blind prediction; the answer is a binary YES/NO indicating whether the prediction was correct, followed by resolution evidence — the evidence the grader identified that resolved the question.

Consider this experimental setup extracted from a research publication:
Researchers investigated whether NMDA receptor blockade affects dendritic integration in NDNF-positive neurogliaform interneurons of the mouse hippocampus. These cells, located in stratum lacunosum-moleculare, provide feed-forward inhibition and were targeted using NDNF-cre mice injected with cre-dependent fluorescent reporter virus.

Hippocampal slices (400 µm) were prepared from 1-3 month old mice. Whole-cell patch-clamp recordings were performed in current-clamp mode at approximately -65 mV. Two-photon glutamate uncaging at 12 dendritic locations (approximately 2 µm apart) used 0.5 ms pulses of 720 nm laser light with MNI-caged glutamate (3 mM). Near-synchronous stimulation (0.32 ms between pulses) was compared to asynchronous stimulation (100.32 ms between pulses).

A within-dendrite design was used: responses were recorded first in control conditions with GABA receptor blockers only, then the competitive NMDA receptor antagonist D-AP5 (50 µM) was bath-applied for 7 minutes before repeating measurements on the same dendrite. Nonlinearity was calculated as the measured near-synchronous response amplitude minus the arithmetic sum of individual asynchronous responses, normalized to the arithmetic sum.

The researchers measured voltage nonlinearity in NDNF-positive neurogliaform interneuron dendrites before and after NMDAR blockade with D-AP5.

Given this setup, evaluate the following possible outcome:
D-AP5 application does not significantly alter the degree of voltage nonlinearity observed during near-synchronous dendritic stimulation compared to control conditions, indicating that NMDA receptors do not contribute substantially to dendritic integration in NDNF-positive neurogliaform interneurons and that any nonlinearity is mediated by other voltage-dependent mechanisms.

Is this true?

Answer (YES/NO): NO